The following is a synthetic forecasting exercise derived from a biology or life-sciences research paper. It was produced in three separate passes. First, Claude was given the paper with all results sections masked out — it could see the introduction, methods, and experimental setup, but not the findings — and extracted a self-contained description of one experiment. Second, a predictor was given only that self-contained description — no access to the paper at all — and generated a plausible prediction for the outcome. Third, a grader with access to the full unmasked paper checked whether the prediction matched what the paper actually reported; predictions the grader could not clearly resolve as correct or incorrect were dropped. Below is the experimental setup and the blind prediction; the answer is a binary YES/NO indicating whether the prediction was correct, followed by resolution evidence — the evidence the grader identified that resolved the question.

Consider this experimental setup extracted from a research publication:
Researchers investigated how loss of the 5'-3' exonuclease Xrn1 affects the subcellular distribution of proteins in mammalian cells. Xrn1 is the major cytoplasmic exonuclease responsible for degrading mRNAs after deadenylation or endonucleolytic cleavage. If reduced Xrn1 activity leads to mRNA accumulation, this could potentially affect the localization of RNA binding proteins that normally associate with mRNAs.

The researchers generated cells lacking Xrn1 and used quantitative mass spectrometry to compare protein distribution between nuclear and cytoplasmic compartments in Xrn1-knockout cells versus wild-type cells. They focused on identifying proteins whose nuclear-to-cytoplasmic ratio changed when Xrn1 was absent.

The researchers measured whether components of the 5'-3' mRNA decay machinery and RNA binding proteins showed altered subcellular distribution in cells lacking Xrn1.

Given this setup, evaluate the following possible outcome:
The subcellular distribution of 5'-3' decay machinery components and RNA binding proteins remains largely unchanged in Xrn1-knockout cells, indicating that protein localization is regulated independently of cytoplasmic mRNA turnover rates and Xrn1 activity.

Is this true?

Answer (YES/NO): NO